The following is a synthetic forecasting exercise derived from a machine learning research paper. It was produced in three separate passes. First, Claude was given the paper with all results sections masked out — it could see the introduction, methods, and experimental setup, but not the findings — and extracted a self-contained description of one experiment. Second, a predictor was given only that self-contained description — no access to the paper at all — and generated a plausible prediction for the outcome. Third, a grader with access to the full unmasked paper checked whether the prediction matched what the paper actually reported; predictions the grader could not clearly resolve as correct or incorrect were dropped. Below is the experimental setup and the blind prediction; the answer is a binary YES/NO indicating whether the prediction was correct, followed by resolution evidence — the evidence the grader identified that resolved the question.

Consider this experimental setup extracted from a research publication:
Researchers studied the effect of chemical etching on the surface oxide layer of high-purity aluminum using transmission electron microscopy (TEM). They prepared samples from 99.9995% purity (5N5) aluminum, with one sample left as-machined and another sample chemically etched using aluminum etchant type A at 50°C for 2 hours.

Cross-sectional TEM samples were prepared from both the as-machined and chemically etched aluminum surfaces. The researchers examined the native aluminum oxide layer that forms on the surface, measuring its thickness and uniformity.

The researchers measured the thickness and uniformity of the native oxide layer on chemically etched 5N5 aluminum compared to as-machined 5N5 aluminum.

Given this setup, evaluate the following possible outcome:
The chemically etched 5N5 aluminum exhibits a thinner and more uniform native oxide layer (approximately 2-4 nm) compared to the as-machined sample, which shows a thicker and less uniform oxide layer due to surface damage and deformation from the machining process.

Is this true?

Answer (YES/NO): YES